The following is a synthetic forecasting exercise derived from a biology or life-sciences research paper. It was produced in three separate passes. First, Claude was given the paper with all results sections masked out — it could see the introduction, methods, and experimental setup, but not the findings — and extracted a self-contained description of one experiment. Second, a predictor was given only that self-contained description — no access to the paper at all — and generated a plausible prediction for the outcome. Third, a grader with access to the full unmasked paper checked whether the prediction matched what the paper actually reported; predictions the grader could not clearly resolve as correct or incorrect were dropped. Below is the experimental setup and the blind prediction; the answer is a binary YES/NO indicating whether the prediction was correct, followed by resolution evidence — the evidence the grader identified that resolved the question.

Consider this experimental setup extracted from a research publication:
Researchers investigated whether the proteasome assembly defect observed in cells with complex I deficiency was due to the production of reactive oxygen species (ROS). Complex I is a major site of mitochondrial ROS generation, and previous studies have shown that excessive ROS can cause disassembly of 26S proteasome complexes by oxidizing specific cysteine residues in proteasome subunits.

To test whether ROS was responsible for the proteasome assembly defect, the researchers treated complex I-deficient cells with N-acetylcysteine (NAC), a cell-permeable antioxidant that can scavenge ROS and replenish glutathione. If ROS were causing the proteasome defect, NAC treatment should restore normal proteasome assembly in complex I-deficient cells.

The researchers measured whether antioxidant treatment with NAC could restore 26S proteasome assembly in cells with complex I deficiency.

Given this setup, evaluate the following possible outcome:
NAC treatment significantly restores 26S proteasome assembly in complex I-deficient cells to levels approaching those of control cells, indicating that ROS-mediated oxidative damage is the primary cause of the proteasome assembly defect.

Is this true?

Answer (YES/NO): NO